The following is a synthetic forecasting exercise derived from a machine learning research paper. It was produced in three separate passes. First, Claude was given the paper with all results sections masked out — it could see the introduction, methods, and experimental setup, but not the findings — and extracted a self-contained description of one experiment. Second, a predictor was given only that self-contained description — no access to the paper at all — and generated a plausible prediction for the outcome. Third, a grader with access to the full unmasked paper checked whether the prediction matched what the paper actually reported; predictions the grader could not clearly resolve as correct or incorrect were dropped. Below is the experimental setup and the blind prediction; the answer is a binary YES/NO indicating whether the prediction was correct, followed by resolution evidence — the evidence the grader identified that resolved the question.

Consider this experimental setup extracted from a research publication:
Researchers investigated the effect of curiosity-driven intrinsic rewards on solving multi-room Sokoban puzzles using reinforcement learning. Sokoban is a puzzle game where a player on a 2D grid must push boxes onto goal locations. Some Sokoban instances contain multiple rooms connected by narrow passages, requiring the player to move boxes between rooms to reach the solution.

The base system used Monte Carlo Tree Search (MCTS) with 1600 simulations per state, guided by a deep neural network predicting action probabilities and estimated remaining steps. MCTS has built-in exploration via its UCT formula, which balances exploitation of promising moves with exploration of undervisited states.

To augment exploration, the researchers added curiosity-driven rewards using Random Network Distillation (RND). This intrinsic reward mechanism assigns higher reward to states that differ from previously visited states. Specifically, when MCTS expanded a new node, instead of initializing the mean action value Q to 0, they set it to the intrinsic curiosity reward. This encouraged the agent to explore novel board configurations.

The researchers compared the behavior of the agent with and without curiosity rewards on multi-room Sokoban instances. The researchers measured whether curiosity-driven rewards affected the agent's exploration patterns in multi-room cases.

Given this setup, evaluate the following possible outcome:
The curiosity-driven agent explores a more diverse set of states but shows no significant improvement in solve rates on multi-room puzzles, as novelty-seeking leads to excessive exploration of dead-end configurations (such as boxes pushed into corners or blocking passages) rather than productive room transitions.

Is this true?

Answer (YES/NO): NO